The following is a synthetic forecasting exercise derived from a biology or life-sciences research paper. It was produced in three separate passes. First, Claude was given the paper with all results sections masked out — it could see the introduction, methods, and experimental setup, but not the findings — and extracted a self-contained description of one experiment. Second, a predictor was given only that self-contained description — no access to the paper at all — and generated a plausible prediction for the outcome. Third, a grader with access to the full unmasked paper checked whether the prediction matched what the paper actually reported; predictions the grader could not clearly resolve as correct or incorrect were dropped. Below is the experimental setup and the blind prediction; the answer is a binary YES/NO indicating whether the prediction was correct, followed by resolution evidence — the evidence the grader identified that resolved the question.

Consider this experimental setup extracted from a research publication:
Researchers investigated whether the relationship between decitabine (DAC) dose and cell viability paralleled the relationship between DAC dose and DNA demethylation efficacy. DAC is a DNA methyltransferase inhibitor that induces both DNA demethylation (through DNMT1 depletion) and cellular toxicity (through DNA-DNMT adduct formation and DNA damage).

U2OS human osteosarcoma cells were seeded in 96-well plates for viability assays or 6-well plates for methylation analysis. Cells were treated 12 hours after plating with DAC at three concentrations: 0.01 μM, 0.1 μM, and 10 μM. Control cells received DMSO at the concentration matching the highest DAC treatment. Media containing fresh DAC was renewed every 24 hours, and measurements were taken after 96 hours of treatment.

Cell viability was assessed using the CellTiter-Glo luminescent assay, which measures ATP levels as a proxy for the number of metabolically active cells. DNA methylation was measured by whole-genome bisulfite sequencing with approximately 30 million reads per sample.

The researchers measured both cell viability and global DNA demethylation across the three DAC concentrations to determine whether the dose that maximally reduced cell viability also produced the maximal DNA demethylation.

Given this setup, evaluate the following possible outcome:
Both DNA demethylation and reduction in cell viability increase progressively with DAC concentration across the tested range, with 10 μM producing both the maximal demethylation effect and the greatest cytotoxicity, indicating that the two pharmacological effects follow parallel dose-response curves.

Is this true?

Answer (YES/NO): NO